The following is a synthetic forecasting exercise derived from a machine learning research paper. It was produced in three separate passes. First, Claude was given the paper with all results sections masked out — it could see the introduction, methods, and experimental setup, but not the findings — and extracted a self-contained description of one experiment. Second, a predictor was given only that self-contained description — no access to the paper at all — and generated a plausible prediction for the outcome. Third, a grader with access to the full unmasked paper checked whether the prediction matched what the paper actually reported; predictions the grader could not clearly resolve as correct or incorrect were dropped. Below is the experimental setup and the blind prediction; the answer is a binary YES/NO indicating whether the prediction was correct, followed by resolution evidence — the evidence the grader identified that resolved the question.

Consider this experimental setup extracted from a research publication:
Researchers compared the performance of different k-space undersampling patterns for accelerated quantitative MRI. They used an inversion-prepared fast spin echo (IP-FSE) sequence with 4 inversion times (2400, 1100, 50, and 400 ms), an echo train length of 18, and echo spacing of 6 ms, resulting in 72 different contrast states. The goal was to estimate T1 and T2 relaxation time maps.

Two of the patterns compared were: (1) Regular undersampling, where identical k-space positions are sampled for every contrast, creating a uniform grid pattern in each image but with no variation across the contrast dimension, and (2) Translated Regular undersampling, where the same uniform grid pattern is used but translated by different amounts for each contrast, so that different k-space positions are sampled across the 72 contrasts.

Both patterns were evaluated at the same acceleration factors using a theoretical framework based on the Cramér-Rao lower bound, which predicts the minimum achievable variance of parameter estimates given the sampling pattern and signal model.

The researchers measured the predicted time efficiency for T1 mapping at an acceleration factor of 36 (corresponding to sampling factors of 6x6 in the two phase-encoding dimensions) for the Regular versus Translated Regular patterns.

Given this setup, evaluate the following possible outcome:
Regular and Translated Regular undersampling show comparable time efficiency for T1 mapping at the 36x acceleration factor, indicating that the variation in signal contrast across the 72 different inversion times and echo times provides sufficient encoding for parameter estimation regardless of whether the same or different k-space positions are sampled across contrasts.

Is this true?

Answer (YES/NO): NO